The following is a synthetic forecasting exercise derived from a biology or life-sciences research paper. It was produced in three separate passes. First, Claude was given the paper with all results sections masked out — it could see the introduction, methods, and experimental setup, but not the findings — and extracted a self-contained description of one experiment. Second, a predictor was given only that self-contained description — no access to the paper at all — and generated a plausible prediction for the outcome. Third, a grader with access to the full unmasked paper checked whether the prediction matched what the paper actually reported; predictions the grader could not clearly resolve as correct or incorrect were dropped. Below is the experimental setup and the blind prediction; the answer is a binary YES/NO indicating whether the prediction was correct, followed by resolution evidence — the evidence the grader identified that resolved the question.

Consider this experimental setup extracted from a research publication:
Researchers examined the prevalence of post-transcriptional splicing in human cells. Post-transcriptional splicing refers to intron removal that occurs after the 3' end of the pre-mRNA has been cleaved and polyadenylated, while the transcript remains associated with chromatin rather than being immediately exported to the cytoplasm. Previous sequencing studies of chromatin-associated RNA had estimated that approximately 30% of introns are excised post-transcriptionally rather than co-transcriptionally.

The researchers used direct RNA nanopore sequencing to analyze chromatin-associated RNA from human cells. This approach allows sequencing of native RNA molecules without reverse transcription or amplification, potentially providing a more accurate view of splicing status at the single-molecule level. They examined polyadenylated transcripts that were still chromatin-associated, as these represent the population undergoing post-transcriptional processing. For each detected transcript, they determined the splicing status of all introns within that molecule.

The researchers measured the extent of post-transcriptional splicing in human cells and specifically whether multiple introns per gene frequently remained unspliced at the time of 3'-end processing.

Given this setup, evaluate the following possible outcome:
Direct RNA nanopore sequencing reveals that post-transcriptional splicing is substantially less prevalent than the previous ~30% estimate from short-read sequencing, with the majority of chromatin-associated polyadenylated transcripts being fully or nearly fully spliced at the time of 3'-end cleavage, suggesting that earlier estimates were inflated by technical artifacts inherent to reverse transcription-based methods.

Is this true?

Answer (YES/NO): NO